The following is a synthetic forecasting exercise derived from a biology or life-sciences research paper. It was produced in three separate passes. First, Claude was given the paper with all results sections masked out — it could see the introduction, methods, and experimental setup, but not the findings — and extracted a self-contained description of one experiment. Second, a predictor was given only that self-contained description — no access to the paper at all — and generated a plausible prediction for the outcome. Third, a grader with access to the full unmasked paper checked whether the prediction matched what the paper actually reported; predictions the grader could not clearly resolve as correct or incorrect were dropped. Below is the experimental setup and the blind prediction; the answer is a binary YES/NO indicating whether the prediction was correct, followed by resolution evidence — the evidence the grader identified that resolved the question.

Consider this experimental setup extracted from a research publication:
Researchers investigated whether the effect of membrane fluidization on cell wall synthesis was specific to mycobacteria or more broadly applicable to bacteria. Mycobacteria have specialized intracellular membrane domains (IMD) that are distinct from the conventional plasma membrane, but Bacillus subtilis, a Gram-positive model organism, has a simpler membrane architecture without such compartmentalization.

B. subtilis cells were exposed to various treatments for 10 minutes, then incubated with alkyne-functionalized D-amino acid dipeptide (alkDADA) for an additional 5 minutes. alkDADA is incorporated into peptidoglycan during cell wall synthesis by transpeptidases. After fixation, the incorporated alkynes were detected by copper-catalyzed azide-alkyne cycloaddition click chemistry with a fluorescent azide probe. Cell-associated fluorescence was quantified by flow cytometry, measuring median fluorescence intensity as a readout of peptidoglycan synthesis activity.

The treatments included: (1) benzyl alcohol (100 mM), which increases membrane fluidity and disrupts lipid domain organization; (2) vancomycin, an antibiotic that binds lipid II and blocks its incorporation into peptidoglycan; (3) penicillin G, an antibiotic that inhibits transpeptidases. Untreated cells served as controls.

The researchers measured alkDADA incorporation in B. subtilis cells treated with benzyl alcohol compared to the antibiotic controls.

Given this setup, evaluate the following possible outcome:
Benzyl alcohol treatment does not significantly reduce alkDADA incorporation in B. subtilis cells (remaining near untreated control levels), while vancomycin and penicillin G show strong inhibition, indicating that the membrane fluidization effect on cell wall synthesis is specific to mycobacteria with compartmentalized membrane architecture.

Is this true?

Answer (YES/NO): NO